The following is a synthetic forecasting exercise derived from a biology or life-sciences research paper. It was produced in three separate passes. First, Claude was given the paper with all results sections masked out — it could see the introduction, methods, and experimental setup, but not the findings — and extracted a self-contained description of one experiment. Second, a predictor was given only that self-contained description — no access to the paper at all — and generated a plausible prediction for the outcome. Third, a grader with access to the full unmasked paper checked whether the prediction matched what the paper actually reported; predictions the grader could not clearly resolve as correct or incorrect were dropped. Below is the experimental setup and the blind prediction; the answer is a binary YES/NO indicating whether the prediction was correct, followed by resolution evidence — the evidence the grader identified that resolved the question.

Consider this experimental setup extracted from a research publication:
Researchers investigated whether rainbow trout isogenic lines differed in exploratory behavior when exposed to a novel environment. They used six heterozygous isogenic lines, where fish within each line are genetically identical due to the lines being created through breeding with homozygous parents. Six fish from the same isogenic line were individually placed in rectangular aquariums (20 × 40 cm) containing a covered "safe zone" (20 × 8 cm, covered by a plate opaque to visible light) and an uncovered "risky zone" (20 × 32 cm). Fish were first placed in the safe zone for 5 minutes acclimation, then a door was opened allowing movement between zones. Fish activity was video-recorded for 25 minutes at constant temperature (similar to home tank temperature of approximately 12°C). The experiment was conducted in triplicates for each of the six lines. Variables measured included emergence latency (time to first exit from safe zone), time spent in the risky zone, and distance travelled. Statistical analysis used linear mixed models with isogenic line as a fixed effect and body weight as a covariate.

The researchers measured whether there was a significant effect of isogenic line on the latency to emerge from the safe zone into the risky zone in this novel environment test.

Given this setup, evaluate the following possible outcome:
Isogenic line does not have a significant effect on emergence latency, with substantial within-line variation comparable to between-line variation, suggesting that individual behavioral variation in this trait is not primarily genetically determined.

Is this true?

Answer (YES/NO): YES